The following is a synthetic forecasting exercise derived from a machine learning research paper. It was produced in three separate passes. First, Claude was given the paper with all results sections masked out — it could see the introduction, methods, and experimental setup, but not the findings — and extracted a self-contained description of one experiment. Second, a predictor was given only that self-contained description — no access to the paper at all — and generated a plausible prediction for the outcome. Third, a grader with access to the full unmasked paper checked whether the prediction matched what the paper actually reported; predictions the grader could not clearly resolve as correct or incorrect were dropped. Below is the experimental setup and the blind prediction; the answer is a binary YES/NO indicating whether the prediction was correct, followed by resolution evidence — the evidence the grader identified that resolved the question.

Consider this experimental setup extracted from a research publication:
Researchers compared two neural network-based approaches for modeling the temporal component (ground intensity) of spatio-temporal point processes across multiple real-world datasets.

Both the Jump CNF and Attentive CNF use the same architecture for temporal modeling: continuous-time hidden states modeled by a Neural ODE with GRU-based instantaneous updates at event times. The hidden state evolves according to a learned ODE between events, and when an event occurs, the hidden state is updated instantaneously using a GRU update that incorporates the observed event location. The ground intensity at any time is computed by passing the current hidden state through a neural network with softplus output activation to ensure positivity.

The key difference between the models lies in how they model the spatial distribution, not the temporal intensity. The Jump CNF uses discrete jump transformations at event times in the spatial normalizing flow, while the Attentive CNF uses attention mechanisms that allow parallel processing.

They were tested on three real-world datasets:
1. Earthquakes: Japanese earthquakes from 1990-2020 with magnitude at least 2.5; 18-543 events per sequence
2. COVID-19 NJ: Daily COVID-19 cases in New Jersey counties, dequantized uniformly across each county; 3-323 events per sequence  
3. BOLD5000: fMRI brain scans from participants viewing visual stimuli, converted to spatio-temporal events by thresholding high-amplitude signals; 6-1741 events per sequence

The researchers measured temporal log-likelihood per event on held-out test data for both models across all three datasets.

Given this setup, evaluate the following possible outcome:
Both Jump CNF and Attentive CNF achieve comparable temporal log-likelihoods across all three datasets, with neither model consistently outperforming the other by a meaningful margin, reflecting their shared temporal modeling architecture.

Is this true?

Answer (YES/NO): NO